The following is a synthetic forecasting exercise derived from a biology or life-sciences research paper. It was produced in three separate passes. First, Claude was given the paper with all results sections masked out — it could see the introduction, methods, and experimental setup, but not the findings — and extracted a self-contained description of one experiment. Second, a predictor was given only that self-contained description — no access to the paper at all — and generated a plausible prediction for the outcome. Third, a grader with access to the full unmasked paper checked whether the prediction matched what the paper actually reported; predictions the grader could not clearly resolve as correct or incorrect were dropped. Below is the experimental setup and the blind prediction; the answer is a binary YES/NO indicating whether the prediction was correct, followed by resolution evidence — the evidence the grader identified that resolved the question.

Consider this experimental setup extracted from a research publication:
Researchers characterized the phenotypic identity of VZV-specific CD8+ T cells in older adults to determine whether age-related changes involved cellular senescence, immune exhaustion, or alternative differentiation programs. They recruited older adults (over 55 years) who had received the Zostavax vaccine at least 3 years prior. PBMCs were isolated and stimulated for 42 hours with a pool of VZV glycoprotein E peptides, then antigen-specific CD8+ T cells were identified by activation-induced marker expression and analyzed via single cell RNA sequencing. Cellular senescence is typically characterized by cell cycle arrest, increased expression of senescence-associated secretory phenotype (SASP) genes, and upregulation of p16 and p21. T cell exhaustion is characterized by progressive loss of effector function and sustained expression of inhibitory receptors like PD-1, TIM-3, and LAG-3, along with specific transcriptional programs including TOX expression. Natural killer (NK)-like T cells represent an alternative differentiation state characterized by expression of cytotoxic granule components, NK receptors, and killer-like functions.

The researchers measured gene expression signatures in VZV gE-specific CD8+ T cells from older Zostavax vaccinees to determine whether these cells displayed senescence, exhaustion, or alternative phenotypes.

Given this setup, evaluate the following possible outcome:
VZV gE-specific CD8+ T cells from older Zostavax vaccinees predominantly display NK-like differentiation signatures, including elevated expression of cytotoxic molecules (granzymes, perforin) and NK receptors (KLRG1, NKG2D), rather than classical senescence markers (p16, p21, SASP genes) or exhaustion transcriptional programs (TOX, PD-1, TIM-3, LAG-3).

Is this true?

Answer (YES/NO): YES